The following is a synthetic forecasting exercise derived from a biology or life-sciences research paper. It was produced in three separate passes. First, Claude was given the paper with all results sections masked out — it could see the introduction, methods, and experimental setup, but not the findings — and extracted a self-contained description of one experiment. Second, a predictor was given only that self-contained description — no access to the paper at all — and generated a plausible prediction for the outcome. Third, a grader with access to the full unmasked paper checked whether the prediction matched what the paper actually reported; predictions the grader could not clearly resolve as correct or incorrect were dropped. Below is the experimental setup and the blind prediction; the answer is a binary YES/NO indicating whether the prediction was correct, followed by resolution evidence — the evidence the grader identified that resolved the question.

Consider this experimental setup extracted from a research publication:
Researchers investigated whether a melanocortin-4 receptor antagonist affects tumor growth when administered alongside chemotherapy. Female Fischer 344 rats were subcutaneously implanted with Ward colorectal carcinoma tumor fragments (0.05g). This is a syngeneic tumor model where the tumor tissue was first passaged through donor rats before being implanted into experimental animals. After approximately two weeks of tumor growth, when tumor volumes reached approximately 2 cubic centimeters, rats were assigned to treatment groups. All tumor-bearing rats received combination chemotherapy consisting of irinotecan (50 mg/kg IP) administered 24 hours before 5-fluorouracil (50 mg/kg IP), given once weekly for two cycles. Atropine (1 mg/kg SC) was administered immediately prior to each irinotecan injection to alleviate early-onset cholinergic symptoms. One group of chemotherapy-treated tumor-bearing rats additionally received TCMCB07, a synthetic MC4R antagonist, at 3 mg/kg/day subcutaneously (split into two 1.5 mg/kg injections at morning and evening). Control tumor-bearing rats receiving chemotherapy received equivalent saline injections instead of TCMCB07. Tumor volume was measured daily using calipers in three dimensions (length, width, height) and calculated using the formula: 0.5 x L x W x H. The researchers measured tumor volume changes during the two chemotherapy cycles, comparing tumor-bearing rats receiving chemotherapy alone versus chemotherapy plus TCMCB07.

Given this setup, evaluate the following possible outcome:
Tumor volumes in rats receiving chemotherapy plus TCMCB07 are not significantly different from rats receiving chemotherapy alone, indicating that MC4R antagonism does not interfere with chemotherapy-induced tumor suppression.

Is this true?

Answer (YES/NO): YES